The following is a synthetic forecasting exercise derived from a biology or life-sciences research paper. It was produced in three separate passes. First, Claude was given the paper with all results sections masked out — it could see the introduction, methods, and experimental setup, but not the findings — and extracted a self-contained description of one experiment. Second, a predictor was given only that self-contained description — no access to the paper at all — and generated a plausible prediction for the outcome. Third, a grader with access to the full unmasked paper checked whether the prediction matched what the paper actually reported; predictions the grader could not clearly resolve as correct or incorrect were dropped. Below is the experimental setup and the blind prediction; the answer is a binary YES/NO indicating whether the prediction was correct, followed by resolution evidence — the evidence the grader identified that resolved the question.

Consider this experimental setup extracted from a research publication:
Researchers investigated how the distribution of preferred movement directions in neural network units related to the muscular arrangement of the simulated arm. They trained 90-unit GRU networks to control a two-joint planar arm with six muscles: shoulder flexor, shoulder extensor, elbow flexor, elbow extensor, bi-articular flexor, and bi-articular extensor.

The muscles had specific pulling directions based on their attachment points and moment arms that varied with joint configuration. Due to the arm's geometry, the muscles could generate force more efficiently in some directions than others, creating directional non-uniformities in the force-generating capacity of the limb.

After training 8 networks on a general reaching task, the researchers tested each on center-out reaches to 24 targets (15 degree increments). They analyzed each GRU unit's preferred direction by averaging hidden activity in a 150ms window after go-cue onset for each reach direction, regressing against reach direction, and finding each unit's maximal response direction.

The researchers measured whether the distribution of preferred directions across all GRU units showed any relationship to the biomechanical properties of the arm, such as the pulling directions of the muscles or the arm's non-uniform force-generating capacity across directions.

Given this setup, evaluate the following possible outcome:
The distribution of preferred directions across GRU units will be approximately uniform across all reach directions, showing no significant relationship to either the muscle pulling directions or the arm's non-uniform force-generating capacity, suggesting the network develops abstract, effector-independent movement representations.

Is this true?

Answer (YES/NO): NO